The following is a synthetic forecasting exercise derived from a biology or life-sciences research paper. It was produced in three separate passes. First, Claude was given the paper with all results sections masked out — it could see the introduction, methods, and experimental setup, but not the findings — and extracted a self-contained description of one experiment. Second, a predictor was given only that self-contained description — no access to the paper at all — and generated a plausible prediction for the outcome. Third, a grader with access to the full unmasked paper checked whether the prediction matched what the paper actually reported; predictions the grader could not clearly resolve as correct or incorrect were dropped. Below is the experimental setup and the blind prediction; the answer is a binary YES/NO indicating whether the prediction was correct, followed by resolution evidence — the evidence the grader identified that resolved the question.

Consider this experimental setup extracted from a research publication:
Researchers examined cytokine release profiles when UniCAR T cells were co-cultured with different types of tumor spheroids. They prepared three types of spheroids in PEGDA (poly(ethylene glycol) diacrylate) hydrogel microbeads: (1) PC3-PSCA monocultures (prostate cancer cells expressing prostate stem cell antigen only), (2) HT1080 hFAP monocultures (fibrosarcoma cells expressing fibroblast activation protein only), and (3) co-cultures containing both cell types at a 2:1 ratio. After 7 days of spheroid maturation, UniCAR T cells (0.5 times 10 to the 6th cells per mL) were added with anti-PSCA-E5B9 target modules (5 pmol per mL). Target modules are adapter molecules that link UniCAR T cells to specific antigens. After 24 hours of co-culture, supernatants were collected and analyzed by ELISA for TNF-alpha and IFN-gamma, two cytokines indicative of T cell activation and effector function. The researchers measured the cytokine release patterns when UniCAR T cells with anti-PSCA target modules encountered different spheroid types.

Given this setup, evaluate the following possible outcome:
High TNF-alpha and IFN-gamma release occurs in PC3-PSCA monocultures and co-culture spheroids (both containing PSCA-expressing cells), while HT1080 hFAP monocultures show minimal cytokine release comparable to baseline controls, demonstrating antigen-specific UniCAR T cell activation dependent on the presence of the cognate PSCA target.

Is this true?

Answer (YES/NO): NO